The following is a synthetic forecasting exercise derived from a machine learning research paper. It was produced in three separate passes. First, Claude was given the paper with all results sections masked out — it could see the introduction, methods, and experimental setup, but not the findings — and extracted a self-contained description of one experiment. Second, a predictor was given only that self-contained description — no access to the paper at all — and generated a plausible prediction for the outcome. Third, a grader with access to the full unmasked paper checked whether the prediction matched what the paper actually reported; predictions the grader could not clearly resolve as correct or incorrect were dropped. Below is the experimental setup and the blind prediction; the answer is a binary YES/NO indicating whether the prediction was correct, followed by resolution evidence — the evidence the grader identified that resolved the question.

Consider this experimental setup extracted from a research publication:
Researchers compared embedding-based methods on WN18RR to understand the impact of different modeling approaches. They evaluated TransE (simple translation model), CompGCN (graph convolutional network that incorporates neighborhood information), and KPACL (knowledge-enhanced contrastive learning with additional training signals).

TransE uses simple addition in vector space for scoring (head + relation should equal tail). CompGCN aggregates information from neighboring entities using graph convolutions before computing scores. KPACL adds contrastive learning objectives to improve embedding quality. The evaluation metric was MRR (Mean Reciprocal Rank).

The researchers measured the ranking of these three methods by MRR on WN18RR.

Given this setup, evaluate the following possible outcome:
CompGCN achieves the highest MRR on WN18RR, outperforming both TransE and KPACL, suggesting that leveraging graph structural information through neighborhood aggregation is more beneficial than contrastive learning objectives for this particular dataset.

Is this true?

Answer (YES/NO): NO